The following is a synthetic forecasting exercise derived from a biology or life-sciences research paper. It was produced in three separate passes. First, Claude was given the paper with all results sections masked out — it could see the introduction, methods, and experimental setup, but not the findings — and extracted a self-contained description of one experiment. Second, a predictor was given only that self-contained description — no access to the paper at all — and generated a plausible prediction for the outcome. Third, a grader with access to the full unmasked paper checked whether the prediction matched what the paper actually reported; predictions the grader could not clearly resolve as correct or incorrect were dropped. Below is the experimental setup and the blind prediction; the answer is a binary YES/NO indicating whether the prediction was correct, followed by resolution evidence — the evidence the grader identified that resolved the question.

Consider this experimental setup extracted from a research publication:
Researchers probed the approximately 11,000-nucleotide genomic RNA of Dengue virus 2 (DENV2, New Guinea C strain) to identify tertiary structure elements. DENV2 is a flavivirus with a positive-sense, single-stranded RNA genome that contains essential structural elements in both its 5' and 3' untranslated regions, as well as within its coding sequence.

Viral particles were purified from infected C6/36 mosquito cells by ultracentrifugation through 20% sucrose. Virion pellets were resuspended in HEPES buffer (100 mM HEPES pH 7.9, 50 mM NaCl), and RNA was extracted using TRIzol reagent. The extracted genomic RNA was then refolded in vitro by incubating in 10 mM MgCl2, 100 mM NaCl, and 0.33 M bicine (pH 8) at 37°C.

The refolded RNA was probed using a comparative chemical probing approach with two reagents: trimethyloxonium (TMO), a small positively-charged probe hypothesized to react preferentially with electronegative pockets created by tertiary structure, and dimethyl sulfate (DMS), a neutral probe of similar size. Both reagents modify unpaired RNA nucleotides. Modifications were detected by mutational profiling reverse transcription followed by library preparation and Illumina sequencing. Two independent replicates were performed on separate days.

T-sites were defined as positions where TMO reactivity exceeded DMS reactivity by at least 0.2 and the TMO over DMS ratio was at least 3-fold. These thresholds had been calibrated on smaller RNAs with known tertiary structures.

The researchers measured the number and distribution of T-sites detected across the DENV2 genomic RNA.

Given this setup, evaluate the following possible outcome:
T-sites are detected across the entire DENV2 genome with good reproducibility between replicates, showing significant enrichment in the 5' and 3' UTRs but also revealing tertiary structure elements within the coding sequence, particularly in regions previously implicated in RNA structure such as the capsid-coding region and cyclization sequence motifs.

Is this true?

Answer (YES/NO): NO